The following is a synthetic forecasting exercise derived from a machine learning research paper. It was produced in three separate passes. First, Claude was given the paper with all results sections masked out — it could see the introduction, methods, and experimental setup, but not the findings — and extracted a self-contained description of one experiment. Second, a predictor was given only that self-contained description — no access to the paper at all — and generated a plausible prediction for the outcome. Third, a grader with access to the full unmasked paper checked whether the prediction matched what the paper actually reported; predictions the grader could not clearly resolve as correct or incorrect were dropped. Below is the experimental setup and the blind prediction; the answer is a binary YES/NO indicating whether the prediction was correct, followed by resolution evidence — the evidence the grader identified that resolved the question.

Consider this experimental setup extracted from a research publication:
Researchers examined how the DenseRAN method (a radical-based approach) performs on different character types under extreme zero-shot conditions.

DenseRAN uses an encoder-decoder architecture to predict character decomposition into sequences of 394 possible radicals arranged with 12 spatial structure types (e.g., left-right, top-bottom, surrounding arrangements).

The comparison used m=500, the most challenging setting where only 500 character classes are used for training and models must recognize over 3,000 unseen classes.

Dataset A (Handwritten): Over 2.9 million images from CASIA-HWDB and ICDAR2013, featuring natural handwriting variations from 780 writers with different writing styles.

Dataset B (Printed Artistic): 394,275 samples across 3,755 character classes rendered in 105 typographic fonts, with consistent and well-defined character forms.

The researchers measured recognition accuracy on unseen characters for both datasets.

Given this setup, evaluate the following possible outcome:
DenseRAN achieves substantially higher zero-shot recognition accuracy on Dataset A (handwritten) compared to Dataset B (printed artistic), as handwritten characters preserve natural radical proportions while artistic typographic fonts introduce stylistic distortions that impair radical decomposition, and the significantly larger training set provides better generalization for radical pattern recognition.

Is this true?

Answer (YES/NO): YES